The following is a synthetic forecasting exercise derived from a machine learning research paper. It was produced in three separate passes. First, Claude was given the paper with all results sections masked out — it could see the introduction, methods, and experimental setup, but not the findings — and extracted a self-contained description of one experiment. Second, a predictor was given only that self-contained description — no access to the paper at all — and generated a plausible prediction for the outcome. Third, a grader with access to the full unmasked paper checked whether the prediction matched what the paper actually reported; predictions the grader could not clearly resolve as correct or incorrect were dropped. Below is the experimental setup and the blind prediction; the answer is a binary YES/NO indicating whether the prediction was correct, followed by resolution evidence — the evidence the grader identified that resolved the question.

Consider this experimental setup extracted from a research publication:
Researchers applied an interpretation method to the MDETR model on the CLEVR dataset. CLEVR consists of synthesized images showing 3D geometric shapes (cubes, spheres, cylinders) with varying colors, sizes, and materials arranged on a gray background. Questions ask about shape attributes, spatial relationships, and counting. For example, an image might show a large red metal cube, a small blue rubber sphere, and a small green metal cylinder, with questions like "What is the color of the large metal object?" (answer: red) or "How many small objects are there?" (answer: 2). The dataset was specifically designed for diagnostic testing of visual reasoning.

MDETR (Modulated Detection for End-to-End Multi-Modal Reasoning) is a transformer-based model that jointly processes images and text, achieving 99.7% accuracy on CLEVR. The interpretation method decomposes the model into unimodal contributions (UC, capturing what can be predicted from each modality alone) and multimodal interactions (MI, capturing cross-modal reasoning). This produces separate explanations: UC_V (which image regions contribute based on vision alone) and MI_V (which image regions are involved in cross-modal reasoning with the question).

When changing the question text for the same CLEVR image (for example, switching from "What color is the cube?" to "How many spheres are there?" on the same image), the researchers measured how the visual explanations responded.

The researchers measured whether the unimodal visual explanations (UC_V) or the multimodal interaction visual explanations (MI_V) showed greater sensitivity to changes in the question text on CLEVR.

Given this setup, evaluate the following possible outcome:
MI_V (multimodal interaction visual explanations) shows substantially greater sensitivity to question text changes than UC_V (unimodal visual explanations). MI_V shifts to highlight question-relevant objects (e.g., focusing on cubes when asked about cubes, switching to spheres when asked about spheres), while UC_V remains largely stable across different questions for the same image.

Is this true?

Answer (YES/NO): YES